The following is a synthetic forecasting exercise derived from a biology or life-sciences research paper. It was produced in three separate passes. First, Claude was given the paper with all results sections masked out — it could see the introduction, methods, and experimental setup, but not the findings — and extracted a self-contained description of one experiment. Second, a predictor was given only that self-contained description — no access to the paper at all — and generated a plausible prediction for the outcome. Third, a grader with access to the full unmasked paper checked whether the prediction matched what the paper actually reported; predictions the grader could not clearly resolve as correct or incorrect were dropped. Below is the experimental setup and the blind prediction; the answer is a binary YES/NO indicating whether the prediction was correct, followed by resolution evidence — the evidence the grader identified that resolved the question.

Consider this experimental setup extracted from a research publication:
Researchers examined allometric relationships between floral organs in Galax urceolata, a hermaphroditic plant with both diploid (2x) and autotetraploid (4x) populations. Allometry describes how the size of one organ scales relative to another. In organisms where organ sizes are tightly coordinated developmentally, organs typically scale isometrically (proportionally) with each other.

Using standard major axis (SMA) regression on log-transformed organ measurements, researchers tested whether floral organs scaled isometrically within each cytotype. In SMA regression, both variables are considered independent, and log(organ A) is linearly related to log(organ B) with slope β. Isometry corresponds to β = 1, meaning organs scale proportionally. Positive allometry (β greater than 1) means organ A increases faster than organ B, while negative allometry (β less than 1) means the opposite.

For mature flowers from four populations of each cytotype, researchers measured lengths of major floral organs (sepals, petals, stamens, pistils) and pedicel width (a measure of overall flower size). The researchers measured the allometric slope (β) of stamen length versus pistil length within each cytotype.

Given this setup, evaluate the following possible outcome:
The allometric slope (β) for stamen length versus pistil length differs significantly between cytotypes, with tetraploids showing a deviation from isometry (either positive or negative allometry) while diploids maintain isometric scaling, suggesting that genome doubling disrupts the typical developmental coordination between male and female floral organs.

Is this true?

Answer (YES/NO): NO